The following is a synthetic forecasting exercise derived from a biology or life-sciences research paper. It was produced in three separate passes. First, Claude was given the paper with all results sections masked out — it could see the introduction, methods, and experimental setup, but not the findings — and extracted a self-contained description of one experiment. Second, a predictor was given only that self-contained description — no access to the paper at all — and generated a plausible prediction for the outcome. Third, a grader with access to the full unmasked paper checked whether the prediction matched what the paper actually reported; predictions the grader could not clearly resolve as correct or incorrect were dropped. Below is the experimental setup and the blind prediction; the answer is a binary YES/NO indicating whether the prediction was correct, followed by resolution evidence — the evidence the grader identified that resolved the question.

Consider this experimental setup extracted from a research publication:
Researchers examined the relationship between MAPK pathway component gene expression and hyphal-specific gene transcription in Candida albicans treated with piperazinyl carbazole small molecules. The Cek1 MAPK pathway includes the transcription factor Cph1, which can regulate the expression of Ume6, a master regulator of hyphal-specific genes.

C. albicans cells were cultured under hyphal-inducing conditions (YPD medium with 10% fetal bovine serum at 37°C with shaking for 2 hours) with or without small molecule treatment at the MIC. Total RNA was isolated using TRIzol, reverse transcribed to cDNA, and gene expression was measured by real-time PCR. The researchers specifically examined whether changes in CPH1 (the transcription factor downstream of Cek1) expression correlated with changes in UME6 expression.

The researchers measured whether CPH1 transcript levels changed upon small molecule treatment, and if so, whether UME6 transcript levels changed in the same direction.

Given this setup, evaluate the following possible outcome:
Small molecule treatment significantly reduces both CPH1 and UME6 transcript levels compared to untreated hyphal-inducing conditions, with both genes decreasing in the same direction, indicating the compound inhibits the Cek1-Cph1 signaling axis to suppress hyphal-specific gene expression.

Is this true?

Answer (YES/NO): YES